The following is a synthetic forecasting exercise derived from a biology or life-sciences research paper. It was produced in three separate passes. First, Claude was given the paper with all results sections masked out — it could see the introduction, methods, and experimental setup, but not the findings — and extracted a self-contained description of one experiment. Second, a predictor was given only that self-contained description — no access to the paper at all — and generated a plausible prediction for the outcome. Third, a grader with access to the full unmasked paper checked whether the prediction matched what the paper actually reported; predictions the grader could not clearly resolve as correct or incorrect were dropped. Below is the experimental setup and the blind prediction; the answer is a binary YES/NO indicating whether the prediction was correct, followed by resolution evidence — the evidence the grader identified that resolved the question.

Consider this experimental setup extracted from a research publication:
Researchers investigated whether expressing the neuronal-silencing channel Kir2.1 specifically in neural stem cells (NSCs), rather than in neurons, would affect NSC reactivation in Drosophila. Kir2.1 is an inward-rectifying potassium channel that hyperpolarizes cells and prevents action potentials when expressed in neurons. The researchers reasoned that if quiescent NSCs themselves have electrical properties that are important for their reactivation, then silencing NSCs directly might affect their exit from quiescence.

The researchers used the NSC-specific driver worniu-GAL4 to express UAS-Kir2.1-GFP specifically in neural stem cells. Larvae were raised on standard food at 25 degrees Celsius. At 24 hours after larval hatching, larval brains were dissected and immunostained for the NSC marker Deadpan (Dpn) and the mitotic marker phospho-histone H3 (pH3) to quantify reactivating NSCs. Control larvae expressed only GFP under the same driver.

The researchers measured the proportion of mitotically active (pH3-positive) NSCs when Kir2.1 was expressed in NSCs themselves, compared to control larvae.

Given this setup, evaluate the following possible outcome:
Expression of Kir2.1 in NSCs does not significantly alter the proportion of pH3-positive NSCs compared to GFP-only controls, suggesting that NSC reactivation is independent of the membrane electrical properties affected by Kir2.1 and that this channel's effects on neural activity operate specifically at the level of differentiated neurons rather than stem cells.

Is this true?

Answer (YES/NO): NO